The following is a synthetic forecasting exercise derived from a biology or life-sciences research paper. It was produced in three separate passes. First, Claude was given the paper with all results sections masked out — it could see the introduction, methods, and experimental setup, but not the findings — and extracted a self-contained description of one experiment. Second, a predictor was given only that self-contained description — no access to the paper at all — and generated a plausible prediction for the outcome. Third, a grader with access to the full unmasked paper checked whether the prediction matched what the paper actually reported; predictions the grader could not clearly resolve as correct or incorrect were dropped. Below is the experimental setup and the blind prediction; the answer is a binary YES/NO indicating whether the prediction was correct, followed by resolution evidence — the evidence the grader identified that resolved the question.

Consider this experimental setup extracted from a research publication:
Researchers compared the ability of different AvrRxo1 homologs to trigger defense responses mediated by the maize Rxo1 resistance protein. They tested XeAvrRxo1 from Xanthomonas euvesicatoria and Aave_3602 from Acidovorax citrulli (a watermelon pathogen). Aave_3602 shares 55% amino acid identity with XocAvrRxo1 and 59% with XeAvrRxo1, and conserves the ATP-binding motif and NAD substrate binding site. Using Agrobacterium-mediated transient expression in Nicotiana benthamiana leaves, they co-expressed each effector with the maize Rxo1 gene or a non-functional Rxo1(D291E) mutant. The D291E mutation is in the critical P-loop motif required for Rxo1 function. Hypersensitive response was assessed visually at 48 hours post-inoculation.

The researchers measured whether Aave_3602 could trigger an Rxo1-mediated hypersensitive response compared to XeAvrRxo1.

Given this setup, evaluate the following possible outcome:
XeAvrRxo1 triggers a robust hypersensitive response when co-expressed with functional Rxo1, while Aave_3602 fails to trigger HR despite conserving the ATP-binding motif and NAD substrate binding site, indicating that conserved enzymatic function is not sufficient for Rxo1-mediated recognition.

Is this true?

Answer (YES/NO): YES